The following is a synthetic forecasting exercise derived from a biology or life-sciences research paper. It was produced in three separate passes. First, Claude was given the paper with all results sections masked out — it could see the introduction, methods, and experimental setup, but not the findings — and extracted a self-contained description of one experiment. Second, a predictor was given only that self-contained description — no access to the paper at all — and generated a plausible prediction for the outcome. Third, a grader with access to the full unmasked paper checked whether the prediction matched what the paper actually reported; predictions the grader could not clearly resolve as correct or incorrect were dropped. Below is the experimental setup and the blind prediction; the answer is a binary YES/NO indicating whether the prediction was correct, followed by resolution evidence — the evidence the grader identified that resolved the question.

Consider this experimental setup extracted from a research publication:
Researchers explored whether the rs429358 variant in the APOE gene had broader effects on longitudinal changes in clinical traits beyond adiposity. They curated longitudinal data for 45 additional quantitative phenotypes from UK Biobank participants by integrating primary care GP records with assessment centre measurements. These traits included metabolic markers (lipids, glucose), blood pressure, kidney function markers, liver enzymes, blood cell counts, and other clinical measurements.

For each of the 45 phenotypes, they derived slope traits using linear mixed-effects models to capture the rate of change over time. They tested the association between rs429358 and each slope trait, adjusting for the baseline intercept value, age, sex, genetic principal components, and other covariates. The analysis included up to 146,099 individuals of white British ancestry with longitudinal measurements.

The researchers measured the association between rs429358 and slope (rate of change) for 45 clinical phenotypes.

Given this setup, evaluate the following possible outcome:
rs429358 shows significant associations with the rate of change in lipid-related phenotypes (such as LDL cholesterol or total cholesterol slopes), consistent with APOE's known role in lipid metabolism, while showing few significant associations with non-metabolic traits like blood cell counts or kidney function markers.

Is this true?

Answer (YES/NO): NO